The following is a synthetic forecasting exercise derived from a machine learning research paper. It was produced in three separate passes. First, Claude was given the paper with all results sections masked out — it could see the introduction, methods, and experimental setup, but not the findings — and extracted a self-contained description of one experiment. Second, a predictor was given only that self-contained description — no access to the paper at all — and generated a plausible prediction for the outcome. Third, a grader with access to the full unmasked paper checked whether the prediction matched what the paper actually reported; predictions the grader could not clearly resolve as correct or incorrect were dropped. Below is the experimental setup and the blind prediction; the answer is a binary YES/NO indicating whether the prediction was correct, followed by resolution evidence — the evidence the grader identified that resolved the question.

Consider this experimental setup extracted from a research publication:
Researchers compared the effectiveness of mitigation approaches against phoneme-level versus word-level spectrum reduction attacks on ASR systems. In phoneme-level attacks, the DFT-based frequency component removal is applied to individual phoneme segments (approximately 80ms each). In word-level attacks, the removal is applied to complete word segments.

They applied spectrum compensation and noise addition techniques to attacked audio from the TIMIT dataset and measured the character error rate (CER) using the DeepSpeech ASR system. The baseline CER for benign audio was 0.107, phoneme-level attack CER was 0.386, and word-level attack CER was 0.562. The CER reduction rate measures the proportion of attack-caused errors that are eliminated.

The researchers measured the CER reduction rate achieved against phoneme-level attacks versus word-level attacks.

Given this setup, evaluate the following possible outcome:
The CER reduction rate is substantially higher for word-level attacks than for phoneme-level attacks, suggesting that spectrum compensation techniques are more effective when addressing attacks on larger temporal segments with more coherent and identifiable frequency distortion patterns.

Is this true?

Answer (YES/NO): NO